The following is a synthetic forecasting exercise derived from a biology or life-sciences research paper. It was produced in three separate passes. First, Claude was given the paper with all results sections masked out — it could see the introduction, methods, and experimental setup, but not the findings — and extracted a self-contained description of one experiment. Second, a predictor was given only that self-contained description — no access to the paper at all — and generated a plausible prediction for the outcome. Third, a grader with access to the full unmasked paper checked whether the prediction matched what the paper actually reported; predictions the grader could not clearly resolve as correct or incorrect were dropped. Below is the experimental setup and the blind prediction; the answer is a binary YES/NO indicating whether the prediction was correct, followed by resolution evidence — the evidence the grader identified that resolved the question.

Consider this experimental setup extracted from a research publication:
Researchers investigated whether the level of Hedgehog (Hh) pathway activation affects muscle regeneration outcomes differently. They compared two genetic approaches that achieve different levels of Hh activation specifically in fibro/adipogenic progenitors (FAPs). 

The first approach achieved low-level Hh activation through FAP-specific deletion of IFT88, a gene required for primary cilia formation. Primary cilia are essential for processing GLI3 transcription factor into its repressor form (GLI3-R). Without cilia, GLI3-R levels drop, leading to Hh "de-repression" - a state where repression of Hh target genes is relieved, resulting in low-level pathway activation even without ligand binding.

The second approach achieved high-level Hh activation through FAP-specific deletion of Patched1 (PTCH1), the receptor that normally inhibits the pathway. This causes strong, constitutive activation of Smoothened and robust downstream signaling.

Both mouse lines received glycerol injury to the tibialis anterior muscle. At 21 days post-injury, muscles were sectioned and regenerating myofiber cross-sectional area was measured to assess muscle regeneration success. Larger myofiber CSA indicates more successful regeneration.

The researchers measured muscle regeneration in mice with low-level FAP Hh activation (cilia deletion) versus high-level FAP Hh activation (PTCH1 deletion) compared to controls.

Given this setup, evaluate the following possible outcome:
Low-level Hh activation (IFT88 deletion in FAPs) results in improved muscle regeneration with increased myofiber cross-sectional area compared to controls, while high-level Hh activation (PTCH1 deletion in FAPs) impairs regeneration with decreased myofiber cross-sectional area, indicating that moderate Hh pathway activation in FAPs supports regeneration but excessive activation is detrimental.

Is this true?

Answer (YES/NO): YES